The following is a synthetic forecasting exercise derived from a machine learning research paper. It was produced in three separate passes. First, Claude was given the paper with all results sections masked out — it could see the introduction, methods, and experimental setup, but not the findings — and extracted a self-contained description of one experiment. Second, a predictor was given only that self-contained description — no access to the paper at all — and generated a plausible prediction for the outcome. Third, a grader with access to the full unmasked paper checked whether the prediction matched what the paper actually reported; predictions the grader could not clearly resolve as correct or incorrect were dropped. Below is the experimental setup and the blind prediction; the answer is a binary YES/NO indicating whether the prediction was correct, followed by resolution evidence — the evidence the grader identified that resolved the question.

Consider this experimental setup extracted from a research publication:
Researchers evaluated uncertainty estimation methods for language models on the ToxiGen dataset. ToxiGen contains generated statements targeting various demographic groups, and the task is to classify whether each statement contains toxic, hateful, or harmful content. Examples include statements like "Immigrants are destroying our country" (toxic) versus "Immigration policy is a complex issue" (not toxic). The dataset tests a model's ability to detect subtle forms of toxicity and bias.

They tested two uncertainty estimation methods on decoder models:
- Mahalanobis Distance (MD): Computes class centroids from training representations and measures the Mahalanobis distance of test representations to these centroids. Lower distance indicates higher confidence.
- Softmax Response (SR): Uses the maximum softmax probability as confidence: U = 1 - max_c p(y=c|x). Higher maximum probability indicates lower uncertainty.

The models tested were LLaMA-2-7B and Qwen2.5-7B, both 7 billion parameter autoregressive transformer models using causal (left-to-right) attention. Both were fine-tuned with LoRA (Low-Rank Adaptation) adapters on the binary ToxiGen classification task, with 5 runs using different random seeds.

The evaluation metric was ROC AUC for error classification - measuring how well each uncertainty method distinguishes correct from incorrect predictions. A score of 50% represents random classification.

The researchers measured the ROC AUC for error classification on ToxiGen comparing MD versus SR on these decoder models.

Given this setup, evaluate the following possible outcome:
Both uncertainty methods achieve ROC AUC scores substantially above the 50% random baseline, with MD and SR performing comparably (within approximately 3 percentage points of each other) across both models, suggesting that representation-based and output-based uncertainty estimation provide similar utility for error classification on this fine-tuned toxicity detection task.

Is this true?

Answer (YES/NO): NO